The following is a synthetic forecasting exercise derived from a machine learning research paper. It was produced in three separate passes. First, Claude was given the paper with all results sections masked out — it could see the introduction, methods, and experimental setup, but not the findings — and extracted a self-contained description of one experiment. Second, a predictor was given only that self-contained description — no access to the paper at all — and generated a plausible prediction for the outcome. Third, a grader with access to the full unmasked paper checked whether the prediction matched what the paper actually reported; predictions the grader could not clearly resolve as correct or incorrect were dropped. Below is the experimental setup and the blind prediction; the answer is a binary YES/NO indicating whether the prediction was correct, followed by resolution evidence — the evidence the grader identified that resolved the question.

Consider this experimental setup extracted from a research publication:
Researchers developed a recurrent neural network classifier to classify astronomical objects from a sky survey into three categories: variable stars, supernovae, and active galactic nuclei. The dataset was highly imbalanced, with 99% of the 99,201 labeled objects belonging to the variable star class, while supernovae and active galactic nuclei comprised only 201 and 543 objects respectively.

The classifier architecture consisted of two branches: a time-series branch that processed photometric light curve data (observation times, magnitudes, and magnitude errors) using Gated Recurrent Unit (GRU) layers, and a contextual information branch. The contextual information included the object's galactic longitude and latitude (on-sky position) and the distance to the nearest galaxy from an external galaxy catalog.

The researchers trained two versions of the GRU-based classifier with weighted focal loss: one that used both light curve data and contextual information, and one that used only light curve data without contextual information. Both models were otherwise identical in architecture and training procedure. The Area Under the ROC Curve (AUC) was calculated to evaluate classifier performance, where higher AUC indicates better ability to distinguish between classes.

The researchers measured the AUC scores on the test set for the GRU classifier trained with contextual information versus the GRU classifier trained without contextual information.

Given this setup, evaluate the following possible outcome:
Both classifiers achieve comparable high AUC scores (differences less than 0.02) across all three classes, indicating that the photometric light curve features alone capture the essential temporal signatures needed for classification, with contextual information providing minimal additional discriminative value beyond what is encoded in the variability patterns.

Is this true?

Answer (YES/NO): NO